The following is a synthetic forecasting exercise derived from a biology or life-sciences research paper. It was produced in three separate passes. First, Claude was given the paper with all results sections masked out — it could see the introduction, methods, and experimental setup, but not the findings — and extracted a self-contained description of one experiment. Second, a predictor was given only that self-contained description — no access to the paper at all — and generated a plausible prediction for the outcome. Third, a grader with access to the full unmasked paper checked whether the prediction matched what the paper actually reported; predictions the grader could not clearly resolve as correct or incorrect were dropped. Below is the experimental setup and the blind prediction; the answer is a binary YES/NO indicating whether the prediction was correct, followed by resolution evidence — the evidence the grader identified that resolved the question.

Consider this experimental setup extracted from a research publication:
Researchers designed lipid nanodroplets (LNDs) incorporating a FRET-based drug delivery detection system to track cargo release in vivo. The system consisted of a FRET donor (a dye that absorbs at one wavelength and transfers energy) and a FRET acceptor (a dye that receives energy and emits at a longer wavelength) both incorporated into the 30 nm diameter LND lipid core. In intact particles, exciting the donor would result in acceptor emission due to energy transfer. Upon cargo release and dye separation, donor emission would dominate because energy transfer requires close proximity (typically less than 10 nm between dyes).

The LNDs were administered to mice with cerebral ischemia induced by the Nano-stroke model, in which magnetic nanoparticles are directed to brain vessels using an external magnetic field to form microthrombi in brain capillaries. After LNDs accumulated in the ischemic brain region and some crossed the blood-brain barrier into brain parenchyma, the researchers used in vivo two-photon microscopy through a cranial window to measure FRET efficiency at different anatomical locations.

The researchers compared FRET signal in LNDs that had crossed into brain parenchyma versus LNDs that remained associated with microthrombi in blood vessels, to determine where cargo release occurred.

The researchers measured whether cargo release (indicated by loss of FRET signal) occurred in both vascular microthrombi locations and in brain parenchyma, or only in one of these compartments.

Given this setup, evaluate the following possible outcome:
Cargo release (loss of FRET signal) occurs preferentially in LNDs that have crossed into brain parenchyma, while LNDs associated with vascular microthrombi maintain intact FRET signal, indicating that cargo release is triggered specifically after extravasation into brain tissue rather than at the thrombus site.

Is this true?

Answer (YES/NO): NO